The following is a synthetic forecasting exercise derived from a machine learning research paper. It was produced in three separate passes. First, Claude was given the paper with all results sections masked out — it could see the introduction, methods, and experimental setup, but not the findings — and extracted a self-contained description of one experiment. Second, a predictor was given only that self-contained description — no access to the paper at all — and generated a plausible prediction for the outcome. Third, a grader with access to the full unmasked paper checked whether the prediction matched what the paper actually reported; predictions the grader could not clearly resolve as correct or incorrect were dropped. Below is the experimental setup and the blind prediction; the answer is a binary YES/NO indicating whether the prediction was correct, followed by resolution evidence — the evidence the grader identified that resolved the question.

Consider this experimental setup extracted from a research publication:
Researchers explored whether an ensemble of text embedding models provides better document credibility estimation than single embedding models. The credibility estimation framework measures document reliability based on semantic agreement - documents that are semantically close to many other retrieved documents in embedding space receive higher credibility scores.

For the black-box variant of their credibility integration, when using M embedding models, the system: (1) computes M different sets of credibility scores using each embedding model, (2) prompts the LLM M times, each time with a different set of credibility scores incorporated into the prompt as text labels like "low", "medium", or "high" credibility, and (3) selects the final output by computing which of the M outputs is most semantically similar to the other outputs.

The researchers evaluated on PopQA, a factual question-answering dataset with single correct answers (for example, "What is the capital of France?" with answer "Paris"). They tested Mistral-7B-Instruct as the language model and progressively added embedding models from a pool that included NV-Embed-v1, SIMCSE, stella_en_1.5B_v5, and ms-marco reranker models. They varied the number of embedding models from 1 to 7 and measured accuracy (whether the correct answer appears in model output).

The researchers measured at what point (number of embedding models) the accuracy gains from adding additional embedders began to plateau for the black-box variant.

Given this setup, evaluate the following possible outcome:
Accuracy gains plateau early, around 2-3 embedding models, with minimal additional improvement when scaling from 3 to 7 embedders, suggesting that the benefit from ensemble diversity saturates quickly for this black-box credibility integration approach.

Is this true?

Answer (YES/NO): NO